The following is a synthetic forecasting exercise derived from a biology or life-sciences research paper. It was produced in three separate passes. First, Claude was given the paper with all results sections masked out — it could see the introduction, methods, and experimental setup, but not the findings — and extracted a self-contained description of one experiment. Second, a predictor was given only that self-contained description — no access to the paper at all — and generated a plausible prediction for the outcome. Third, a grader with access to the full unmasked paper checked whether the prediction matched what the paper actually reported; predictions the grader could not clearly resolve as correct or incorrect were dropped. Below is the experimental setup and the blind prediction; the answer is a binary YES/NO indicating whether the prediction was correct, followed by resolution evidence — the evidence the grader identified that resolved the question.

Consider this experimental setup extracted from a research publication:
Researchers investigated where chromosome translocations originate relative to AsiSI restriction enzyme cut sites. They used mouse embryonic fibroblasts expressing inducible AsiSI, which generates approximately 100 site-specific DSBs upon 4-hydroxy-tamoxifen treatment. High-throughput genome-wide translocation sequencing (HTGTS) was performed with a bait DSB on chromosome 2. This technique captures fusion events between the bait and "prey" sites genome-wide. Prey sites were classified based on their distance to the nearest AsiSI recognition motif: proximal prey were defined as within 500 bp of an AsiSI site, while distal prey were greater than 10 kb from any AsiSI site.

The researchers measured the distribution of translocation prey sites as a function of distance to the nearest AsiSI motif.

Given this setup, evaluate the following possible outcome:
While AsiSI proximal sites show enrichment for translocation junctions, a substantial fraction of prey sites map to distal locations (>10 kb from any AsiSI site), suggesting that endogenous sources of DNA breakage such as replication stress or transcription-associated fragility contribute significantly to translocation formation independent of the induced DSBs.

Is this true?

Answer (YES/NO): NO